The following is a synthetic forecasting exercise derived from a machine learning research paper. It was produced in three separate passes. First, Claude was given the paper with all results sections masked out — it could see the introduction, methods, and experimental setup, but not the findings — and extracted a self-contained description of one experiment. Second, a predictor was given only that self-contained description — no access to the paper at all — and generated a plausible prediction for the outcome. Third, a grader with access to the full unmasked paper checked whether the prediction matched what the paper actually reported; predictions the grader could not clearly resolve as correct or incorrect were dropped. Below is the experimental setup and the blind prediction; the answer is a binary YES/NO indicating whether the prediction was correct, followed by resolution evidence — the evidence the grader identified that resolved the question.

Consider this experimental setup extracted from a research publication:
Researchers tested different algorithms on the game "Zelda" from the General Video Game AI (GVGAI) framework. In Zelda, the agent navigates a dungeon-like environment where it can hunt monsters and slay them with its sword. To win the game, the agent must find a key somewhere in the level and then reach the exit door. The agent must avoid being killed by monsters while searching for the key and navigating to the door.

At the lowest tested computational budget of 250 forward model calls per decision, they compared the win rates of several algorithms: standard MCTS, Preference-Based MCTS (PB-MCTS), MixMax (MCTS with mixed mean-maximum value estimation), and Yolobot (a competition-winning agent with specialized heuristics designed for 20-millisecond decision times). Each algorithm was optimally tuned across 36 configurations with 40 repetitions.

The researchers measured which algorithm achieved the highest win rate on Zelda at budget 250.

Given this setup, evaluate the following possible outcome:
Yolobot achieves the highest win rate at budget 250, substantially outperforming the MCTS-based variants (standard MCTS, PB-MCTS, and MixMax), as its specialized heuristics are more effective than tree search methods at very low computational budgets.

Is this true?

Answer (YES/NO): YES